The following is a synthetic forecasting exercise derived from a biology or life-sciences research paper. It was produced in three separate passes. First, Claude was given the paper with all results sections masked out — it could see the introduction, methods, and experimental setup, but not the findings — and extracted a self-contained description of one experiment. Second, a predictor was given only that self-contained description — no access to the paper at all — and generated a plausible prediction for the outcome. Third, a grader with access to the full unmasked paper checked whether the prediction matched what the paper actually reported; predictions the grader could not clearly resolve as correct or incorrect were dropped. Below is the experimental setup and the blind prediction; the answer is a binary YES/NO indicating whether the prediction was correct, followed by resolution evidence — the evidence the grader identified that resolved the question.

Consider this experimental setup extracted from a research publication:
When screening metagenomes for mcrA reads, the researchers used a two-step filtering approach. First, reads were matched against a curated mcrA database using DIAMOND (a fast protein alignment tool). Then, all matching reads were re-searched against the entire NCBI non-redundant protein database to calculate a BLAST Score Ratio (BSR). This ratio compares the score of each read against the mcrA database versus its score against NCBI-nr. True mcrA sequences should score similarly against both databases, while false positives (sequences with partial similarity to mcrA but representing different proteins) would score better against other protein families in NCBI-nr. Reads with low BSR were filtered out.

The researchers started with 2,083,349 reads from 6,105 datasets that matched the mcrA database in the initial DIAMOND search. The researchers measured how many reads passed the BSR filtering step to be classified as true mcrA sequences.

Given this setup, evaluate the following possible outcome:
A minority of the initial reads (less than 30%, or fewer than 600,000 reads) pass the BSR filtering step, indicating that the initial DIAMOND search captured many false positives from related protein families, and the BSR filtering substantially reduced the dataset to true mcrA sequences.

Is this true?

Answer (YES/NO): NO